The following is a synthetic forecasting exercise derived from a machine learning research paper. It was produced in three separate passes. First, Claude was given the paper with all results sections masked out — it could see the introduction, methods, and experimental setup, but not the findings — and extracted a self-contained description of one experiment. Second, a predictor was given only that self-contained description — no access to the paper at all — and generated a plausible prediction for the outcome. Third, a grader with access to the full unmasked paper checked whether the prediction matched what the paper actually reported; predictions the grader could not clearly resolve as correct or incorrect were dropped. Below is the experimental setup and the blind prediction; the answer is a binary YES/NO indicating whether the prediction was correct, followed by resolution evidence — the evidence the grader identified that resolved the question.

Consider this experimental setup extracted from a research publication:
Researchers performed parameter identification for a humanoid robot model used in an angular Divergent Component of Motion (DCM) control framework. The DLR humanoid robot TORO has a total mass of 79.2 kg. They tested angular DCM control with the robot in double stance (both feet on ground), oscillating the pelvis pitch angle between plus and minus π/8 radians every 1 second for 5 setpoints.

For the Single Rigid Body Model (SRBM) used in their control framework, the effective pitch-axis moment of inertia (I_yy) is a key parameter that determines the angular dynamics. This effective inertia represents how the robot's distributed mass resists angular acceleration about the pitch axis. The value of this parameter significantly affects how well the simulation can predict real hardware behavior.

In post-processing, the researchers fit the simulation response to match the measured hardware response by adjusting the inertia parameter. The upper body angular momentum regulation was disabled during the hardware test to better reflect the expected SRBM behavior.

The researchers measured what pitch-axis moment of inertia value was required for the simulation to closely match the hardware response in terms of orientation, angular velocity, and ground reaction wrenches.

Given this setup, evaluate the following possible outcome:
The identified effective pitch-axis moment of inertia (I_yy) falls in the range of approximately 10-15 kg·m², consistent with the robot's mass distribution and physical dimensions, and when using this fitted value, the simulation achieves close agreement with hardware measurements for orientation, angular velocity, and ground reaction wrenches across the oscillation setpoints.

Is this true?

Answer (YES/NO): NO